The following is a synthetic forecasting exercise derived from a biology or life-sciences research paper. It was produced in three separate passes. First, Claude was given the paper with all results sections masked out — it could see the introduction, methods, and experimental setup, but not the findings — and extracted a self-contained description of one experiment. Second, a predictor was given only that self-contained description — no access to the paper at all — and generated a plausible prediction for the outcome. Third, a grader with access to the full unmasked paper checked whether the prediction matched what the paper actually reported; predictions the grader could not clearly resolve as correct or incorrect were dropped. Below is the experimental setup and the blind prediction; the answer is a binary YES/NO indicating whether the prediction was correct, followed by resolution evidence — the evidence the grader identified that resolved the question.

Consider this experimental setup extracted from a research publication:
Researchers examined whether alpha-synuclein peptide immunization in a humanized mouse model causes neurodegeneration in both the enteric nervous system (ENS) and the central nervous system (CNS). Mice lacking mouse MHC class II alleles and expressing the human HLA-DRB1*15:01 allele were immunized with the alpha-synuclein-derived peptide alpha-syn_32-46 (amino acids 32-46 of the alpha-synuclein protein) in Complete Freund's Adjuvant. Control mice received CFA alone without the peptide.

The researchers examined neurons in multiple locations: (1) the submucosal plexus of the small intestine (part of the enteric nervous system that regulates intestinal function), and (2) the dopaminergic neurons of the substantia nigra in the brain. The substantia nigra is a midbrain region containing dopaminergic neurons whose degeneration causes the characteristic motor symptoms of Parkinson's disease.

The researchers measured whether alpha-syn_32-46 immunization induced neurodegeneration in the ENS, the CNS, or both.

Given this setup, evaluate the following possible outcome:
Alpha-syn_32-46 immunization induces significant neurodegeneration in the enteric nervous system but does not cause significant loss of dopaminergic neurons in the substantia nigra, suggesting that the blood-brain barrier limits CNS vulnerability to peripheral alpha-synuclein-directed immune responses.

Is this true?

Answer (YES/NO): YES